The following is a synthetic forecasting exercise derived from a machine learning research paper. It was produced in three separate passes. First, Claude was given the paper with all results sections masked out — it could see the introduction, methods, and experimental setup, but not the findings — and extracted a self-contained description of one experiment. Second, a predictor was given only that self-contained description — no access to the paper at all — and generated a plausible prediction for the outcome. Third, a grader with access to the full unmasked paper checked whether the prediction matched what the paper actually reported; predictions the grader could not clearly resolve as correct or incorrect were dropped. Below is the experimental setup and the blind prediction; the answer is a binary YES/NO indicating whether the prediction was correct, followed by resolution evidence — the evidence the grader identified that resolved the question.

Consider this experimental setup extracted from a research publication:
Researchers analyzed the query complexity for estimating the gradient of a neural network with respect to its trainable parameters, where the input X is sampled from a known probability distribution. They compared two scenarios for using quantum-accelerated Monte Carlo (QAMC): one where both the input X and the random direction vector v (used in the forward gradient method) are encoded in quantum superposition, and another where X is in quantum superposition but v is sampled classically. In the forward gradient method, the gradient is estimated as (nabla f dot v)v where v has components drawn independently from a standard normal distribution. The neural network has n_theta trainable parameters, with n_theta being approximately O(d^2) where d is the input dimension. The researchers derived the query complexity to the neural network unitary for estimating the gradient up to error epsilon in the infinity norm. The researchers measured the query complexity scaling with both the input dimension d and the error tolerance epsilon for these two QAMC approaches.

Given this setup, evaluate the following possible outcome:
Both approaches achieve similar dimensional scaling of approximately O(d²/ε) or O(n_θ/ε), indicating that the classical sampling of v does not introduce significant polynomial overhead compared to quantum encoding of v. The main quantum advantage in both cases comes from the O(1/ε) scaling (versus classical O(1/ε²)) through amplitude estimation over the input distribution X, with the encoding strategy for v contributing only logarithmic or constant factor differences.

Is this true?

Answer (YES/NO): NO